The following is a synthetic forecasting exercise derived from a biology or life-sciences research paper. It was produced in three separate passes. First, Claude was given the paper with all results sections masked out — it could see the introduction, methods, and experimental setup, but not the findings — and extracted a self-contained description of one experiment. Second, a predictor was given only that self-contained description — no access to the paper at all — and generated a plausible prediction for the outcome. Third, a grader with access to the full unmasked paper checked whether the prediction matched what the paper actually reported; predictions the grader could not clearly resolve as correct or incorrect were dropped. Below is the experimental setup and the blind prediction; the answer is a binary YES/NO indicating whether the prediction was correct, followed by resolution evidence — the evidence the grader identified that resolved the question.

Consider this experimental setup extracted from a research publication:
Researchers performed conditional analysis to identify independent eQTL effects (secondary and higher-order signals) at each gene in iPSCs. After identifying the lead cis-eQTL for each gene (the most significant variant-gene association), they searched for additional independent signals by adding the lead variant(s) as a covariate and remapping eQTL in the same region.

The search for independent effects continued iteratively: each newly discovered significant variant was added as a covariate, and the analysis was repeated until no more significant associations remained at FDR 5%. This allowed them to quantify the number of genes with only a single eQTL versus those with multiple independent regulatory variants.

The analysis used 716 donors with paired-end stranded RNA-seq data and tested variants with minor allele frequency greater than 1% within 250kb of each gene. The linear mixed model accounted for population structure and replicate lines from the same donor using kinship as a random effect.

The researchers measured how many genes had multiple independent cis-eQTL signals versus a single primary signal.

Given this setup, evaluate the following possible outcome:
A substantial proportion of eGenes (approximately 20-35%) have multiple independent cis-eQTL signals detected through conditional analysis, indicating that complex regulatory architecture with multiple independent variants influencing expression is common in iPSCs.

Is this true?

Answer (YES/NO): NO